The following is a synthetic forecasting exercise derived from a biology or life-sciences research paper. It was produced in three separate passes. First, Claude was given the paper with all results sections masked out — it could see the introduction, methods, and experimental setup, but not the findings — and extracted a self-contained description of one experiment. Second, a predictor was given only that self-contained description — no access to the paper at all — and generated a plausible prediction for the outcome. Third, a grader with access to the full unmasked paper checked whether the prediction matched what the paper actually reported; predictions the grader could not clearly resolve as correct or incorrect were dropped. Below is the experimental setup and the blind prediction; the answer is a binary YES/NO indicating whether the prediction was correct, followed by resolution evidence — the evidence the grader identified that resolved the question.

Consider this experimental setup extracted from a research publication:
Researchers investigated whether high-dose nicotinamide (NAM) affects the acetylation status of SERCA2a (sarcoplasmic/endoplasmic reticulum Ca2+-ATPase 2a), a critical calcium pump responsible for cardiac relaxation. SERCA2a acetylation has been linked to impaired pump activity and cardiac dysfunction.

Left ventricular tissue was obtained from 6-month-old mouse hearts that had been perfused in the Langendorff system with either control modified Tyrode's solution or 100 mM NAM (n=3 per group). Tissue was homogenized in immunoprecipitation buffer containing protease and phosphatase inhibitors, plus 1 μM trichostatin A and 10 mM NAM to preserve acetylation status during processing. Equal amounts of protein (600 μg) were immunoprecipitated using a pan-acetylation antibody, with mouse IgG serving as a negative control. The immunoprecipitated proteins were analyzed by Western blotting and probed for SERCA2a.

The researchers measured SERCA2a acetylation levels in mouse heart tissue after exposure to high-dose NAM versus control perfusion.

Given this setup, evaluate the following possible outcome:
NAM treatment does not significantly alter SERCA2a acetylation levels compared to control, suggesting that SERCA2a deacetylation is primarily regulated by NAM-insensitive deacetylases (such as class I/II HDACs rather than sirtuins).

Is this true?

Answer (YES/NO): NO